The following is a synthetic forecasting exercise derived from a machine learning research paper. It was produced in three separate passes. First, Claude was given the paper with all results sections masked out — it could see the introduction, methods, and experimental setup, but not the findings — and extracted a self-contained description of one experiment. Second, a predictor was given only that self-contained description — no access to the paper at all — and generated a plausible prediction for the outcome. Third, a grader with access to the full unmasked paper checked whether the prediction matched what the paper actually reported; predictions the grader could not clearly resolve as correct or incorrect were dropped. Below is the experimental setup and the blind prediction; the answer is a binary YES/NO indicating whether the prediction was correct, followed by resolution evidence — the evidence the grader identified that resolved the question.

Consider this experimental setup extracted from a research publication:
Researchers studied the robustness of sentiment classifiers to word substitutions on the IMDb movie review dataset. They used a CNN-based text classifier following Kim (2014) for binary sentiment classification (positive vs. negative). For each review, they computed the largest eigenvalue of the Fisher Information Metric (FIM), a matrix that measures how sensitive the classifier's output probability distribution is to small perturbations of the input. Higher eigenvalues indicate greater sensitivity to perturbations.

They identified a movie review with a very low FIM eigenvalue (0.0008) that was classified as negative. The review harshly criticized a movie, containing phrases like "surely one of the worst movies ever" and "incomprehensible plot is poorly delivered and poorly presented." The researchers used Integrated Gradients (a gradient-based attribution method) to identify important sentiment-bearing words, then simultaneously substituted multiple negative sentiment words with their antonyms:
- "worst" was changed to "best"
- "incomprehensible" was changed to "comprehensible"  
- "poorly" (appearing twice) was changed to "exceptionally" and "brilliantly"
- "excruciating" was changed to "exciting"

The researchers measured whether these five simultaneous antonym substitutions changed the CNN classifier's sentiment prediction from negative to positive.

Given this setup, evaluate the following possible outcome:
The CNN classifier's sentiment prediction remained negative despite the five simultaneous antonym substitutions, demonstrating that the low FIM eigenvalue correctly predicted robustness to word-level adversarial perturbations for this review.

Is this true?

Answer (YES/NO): YES